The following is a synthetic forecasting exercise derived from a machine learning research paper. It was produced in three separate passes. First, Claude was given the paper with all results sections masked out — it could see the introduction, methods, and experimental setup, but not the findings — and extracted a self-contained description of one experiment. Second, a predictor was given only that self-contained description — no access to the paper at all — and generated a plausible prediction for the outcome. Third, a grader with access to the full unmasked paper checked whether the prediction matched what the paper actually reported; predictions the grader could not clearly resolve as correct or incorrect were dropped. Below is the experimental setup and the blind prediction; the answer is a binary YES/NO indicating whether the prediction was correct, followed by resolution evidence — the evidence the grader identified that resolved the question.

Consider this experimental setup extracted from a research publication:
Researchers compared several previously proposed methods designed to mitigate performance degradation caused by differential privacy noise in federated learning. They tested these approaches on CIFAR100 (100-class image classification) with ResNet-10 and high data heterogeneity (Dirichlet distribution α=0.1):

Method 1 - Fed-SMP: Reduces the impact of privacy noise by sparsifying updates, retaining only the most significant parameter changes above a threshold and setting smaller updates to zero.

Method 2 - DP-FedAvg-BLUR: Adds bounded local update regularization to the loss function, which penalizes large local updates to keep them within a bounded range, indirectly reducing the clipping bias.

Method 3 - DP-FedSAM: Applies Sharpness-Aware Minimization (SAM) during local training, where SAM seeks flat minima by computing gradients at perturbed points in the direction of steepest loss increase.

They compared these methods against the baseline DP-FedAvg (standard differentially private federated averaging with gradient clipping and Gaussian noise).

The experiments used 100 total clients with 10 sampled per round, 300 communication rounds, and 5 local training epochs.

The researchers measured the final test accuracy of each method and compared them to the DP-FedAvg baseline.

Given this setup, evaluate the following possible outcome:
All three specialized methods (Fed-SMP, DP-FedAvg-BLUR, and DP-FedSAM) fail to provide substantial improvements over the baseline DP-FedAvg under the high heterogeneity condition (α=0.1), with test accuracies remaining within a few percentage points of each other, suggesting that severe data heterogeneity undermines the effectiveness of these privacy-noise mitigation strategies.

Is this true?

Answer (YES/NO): NO